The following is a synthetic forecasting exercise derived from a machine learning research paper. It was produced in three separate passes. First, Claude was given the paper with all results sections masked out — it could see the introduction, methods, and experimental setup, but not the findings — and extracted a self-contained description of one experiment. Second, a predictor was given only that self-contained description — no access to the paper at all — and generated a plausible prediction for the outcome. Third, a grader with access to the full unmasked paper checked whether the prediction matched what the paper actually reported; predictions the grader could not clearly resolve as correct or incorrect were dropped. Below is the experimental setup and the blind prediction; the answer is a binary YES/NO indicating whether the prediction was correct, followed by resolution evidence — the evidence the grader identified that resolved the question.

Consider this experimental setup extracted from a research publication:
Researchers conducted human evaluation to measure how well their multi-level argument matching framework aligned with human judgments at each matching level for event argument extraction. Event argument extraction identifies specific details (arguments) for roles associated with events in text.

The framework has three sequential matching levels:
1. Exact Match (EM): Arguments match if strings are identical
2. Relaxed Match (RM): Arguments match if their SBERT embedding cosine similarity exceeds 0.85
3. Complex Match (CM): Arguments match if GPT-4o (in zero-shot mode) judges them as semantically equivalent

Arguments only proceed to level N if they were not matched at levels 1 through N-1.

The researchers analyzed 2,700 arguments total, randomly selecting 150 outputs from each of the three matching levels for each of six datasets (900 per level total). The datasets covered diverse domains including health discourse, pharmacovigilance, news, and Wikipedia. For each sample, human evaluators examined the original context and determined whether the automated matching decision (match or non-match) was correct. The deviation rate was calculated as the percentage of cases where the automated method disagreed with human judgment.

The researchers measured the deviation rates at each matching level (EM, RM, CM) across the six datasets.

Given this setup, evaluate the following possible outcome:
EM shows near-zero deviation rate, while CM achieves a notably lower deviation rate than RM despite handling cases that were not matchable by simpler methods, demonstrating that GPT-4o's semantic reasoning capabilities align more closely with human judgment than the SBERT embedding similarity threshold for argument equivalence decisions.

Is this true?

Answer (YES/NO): NO